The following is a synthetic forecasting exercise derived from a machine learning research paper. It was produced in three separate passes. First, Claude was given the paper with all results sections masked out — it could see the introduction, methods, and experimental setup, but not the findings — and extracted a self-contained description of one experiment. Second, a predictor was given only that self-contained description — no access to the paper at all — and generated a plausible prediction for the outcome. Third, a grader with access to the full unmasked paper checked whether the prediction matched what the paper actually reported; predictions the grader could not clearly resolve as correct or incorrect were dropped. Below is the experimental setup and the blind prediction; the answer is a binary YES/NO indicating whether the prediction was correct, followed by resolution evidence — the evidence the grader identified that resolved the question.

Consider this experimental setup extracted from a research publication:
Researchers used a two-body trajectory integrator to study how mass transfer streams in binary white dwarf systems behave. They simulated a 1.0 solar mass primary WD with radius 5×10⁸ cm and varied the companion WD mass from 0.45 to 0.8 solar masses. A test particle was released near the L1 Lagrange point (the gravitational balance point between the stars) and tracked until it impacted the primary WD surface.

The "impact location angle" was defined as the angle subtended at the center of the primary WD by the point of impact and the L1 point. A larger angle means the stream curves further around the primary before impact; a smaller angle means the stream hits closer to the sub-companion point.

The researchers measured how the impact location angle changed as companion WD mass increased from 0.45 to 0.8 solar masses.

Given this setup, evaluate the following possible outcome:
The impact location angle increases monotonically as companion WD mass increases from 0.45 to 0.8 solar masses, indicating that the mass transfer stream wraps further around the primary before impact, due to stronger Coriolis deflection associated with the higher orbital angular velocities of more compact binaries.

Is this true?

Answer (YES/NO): NO